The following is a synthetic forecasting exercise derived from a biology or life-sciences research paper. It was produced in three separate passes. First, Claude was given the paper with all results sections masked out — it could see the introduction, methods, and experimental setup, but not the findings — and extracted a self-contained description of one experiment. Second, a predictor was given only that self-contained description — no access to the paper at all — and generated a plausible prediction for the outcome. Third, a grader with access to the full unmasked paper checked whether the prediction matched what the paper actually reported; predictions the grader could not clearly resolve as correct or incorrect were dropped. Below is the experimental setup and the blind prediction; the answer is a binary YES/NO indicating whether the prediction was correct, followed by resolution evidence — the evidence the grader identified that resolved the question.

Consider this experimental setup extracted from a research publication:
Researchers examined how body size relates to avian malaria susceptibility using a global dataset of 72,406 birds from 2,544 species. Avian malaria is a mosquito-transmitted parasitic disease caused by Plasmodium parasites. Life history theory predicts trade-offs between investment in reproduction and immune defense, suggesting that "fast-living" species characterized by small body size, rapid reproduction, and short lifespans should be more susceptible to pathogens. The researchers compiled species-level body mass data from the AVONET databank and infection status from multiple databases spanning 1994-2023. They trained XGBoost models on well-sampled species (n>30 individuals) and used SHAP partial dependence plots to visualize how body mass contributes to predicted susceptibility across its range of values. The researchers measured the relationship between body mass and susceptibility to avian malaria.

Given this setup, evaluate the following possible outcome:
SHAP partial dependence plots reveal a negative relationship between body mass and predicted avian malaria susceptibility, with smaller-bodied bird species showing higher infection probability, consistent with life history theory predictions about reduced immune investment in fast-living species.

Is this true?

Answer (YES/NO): NO